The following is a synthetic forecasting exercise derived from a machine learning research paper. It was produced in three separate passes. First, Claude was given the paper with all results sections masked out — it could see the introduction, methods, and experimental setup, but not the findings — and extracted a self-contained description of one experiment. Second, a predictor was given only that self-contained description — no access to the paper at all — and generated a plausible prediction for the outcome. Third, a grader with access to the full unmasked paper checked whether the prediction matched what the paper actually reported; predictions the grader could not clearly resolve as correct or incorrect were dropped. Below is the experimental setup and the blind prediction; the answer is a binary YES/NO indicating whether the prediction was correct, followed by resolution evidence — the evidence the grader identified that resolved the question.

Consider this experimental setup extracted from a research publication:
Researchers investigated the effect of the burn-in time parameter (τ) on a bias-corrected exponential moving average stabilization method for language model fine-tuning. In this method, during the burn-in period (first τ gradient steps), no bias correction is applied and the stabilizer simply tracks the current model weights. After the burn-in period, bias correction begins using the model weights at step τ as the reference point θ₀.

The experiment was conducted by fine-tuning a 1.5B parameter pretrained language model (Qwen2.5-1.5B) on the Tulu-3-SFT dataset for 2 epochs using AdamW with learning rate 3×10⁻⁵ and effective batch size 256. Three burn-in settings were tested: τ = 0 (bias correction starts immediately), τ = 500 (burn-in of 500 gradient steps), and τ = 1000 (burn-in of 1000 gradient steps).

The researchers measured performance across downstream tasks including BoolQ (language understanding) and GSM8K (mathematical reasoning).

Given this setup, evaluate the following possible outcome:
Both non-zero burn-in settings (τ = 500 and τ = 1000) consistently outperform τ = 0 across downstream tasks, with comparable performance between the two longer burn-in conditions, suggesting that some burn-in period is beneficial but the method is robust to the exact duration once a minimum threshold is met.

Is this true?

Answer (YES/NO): NO